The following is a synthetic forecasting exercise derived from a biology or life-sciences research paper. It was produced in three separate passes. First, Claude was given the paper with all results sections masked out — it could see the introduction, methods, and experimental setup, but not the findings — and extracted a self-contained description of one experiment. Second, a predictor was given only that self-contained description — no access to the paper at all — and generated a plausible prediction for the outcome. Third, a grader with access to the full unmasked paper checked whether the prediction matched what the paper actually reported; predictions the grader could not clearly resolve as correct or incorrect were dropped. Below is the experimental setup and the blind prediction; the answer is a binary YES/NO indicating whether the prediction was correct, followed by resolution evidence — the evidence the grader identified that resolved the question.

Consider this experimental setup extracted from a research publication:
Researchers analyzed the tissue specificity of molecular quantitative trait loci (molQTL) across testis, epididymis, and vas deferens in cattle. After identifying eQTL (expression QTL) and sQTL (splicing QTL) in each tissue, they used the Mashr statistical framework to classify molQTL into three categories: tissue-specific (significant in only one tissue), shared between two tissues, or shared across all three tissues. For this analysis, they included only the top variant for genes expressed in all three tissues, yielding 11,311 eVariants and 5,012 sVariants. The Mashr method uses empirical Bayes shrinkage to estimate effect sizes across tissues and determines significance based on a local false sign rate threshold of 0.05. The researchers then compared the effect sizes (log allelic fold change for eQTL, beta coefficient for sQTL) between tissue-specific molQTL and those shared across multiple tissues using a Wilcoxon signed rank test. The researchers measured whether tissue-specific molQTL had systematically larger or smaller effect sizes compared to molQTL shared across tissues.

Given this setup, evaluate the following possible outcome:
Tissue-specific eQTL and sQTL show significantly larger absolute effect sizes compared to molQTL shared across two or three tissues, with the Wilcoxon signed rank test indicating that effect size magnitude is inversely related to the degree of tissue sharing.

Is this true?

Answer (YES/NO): NO